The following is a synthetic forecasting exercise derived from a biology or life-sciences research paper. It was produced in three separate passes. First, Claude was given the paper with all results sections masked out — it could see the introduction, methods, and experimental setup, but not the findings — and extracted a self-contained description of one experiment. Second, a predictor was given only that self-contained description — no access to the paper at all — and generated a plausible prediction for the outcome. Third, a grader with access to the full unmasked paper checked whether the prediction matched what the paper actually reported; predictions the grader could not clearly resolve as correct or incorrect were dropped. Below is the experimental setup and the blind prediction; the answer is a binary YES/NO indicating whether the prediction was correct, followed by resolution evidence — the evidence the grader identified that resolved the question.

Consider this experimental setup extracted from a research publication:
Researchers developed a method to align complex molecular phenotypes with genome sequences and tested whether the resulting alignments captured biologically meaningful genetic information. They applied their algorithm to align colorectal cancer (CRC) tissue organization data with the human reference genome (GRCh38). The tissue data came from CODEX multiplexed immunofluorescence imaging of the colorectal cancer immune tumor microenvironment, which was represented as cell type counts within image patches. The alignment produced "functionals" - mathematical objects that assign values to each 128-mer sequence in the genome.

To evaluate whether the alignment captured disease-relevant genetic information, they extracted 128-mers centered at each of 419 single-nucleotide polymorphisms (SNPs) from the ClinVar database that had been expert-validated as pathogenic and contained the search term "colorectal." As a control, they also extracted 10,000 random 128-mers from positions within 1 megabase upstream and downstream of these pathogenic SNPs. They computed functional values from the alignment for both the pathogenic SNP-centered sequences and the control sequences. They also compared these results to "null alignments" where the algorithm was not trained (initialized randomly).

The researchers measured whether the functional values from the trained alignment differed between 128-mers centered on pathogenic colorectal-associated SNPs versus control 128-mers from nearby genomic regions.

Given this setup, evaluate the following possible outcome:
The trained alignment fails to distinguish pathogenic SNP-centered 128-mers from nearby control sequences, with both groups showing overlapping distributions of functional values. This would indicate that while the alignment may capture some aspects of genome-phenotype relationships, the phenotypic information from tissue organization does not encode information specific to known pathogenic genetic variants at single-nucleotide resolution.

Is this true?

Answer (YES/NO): NO